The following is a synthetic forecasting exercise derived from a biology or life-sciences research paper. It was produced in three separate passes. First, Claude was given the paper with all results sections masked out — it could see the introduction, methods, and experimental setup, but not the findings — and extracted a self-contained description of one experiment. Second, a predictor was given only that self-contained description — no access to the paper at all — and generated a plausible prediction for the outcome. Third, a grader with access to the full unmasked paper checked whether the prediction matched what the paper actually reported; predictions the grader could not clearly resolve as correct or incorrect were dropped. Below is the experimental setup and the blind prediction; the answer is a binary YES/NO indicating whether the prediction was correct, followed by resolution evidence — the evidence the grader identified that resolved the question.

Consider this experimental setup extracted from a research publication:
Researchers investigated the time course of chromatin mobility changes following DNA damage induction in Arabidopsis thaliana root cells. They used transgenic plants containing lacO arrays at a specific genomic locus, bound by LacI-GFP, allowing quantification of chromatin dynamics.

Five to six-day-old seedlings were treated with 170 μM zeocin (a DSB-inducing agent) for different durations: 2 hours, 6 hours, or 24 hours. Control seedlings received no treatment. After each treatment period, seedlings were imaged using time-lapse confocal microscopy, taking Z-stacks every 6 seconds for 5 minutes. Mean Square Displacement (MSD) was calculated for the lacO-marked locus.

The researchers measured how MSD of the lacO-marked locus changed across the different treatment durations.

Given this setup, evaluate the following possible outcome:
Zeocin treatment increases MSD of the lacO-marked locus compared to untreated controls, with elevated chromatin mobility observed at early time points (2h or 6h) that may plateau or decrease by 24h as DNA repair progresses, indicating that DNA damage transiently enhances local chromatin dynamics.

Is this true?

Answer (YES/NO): NO